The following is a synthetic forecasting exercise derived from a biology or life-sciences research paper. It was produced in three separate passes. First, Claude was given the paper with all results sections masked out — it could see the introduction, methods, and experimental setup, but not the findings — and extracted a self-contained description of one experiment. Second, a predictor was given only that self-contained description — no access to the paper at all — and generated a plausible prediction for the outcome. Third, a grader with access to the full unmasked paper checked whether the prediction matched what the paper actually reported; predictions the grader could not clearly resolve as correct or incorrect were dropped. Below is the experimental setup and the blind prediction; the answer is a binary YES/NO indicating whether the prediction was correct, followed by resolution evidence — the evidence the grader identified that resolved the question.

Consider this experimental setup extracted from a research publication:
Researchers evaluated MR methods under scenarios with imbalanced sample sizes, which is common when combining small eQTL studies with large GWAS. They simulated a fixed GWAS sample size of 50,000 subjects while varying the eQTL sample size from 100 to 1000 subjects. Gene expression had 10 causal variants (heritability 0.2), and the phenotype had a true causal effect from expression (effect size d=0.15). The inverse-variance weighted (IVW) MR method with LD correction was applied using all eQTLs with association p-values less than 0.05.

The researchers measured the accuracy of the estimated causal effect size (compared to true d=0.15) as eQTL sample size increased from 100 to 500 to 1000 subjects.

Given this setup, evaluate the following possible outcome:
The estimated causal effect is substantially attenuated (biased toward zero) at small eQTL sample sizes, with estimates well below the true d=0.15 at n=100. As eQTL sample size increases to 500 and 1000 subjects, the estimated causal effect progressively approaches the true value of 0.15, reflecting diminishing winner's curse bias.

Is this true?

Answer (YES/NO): YES